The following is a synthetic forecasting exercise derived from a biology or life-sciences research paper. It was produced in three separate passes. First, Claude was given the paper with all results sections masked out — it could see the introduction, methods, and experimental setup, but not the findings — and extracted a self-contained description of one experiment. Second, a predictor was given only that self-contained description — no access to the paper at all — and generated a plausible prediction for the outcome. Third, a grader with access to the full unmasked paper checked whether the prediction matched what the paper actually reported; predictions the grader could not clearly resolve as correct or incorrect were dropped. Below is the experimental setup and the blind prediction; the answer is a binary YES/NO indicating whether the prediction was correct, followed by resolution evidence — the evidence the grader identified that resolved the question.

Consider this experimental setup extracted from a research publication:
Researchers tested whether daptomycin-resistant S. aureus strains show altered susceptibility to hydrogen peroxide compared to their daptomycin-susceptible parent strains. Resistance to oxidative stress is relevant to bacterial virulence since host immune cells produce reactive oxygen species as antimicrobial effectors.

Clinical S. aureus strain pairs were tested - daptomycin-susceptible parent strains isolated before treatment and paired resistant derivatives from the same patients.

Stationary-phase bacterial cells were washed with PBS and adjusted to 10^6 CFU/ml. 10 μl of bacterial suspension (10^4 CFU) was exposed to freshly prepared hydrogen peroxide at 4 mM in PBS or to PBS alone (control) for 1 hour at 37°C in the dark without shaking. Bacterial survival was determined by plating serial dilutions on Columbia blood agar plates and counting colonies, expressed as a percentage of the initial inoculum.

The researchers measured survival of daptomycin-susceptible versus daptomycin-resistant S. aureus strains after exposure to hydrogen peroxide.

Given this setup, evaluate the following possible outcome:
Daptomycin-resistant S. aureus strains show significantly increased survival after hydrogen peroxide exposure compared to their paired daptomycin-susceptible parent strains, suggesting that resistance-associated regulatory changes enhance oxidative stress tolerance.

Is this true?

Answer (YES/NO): NO